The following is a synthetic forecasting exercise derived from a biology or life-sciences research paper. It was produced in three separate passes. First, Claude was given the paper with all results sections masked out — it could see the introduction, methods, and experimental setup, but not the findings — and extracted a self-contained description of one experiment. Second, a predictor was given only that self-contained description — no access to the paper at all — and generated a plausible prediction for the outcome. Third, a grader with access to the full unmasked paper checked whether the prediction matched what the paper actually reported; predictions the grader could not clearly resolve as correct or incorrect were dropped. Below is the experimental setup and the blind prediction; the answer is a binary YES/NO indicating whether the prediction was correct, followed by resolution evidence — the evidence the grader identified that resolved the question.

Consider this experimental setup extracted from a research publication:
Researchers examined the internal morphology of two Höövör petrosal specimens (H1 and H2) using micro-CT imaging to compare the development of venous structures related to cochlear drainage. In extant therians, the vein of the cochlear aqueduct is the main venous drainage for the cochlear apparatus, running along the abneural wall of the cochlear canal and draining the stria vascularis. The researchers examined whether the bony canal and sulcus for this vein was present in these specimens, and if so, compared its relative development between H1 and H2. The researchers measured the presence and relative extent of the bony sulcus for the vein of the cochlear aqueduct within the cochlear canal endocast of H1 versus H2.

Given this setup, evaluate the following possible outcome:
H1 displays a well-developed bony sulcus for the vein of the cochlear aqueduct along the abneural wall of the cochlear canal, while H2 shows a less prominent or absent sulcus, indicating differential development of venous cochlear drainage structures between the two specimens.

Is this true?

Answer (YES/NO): NO